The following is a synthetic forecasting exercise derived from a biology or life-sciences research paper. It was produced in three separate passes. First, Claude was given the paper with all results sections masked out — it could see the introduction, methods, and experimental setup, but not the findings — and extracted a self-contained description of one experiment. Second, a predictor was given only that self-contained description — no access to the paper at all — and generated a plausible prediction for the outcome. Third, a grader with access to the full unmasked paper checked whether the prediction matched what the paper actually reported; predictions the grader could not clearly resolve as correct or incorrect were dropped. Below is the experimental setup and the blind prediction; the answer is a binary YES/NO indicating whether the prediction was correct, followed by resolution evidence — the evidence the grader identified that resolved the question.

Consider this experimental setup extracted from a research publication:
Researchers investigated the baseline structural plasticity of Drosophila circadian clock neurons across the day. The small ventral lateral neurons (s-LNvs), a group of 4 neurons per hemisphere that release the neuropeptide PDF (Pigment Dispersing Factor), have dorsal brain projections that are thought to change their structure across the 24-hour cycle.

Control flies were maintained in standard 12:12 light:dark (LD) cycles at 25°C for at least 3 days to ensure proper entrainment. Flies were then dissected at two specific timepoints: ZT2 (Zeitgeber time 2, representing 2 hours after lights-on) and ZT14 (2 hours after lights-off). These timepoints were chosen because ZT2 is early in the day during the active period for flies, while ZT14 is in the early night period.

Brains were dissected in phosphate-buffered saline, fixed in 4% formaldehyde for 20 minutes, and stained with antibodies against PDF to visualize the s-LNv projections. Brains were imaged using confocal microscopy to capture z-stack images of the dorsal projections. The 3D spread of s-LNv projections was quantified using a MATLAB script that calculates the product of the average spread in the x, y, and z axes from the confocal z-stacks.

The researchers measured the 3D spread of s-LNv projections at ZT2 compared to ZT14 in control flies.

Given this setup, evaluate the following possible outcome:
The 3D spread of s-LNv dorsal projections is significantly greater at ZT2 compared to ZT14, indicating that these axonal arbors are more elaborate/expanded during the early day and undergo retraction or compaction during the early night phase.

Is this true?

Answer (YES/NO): YES